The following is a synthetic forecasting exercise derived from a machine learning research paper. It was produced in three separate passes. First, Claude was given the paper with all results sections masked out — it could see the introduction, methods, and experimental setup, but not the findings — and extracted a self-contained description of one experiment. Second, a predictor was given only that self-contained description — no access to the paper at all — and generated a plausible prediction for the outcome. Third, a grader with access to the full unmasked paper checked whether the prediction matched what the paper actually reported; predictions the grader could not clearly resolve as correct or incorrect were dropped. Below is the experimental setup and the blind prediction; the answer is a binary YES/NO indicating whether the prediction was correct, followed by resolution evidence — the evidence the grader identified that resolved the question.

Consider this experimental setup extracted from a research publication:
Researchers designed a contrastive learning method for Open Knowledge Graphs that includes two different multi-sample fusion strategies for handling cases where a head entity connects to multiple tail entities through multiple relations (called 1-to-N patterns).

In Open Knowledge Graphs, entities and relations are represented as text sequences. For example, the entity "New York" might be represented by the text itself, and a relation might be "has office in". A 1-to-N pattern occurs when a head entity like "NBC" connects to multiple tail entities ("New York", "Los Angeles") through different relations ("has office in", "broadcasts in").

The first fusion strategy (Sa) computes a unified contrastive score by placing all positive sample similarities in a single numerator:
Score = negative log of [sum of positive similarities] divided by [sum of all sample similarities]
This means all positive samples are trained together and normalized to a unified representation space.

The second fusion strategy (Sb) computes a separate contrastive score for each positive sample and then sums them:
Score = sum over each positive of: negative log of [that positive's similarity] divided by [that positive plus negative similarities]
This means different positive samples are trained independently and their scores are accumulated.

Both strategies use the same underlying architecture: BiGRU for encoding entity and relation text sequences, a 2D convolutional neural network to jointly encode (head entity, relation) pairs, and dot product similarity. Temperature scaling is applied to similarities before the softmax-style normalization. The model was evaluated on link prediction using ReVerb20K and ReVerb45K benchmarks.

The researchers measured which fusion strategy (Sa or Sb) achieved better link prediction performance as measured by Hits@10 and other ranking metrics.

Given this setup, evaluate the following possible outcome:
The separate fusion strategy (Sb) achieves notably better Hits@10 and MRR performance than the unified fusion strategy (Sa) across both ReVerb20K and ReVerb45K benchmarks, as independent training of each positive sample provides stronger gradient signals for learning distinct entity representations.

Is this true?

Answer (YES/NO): NO